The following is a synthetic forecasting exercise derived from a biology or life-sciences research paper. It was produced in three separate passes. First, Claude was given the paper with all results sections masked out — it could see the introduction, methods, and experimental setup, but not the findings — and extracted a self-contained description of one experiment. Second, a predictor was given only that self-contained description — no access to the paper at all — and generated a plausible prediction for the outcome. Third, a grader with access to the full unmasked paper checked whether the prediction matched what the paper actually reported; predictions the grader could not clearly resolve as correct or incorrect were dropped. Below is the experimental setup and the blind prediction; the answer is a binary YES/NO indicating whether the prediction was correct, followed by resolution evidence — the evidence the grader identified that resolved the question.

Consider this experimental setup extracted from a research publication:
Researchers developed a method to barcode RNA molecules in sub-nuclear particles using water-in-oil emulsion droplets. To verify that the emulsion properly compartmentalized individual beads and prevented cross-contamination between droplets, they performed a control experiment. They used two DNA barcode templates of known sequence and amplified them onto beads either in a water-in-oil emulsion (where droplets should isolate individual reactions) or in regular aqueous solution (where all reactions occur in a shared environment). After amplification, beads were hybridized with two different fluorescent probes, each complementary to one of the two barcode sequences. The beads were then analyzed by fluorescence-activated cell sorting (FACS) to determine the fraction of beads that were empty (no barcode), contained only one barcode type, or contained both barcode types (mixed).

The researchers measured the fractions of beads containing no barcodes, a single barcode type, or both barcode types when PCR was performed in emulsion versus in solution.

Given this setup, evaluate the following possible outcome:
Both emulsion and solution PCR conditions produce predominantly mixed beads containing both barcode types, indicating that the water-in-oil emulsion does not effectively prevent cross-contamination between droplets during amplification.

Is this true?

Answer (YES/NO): NO